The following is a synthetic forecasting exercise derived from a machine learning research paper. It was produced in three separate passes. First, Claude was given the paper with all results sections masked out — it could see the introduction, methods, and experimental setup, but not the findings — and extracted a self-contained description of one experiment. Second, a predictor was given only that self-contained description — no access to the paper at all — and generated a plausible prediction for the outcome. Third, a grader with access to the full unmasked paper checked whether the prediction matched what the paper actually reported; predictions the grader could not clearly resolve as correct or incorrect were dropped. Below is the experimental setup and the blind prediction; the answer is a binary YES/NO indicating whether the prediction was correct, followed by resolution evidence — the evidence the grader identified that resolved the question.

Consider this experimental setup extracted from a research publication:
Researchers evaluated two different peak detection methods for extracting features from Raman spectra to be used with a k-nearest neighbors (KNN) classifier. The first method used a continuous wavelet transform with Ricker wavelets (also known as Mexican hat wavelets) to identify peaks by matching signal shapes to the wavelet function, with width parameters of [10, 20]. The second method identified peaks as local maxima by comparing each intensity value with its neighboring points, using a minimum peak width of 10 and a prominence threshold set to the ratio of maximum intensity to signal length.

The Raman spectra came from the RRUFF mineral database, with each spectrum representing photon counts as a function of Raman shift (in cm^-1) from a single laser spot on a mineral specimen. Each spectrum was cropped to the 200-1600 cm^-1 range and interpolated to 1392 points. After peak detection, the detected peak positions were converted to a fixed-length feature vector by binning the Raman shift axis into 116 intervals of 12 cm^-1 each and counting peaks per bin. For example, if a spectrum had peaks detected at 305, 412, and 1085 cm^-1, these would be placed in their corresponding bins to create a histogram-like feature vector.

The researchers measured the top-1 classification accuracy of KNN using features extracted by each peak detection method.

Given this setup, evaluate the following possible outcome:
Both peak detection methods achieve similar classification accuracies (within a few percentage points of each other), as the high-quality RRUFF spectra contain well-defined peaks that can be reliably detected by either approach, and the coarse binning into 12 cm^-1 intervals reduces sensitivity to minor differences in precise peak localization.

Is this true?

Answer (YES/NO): NO